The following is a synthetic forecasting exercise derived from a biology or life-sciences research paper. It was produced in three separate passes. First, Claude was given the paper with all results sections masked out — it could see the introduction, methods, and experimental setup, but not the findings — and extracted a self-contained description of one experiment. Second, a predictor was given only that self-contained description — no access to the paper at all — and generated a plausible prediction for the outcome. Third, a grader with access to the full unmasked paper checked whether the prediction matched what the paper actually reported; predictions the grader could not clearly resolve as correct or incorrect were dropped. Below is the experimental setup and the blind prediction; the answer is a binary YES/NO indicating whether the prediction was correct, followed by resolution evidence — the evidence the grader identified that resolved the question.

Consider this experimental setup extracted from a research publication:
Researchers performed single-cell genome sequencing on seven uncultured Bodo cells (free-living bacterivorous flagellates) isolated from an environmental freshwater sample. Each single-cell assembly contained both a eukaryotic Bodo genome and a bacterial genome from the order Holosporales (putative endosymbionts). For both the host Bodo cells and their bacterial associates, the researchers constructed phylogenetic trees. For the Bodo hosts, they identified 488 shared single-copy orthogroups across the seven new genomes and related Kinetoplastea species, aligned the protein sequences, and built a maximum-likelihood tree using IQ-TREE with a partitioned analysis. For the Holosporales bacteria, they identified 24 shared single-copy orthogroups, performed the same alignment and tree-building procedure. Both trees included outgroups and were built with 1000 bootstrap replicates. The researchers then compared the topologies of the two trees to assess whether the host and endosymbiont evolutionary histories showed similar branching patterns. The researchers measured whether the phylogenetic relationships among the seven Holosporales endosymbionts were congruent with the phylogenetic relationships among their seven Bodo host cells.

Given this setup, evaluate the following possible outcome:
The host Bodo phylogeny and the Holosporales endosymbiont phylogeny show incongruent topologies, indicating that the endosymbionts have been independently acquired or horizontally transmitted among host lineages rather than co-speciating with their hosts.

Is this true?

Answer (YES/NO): NO